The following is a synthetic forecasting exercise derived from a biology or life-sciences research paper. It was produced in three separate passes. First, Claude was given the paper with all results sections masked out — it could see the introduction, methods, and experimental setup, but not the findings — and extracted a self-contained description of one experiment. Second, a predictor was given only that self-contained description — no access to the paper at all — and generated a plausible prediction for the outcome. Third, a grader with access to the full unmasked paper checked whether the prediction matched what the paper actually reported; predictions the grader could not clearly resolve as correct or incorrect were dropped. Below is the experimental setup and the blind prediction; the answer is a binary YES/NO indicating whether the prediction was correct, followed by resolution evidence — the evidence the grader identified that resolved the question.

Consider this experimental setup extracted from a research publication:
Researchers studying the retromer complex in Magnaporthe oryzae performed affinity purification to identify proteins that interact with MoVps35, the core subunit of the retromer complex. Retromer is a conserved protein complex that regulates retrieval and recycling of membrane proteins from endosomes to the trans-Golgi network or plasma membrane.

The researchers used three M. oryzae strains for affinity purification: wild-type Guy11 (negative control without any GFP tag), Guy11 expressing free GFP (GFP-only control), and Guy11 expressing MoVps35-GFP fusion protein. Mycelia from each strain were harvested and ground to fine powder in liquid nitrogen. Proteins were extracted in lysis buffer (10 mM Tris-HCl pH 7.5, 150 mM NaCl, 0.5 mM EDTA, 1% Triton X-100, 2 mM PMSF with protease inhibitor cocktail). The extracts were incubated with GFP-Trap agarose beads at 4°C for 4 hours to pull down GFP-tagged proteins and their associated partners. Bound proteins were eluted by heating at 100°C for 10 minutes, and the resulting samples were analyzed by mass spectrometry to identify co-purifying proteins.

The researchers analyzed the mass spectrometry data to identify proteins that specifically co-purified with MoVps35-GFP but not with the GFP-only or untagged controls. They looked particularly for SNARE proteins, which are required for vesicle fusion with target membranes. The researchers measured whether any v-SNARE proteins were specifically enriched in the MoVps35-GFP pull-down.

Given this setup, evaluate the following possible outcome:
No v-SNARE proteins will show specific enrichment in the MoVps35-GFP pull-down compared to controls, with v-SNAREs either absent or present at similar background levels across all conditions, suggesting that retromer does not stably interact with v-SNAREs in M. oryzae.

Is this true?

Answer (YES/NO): NO